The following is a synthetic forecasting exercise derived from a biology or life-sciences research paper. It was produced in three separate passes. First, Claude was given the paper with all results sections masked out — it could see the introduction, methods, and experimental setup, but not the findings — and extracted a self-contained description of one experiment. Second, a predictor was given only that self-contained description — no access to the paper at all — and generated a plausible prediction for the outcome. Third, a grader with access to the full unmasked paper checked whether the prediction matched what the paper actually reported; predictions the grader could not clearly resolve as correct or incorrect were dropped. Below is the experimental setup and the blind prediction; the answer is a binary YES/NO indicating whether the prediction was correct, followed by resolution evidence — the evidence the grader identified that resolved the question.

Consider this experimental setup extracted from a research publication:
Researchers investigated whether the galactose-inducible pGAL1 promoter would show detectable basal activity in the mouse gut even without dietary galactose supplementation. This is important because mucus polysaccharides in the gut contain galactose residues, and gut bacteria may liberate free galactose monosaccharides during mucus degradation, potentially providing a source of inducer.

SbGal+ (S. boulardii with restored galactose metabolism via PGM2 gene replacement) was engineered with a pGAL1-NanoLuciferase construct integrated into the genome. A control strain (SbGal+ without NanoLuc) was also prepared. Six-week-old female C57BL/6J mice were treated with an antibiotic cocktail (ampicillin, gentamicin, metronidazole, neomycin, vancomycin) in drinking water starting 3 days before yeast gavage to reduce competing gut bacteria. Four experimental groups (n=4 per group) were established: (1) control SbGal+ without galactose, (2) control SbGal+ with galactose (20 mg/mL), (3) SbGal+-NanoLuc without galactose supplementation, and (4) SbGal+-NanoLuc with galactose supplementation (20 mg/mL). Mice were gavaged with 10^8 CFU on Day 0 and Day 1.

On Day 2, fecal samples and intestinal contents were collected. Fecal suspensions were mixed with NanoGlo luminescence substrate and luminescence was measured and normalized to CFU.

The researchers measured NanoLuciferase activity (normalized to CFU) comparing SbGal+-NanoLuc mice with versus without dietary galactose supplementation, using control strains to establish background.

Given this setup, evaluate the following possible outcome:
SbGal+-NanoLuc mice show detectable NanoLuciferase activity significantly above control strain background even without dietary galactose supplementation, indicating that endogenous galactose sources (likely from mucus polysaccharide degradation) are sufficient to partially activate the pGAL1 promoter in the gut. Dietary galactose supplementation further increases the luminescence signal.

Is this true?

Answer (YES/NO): YES